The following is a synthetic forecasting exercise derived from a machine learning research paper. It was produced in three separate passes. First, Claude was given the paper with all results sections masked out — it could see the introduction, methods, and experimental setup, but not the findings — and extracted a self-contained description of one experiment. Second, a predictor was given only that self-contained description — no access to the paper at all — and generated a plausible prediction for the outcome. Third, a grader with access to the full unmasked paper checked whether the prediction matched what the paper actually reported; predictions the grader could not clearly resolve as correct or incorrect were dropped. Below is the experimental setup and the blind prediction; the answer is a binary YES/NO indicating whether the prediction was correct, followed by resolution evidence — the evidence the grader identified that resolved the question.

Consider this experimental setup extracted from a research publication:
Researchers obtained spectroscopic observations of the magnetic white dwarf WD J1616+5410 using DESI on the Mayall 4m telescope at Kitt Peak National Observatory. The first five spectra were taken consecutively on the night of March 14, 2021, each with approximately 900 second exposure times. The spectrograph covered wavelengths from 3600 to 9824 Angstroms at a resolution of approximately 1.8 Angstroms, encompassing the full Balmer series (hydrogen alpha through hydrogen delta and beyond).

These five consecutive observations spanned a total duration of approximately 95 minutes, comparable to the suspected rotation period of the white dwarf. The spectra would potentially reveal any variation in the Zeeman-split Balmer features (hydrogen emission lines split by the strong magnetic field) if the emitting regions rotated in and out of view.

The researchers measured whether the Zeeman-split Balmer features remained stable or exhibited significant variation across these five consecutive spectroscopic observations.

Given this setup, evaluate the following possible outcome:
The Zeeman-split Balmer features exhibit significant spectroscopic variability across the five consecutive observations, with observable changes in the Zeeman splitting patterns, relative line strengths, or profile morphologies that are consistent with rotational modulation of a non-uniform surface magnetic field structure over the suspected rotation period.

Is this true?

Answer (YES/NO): YES